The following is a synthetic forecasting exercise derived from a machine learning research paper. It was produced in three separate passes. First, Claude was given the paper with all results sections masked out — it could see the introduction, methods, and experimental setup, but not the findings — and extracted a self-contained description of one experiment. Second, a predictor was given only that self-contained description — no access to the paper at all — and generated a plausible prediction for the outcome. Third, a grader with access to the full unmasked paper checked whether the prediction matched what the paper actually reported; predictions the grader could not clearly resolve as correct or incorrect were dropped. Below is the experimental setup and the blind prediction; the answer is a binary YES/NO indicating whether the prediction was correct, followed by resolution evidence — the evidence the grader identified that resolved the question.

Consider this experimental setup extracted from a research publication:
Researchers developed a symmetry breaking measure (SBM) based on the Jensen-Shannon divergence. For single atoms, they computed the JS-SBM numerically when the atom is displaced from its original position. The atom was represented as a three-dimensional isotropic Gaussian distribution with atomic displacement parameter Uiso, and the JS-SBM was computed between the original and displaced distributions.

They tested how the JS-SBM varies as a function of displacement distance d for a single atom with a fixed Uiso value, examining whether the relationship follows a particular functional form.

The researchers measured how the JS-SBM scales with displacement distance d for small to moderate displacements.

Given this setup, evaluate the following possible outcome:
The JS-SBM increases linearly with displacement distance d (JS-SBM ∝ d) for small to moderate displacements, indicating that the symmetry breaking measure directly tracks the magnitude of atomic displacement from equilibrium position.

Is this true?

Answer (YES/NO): NO